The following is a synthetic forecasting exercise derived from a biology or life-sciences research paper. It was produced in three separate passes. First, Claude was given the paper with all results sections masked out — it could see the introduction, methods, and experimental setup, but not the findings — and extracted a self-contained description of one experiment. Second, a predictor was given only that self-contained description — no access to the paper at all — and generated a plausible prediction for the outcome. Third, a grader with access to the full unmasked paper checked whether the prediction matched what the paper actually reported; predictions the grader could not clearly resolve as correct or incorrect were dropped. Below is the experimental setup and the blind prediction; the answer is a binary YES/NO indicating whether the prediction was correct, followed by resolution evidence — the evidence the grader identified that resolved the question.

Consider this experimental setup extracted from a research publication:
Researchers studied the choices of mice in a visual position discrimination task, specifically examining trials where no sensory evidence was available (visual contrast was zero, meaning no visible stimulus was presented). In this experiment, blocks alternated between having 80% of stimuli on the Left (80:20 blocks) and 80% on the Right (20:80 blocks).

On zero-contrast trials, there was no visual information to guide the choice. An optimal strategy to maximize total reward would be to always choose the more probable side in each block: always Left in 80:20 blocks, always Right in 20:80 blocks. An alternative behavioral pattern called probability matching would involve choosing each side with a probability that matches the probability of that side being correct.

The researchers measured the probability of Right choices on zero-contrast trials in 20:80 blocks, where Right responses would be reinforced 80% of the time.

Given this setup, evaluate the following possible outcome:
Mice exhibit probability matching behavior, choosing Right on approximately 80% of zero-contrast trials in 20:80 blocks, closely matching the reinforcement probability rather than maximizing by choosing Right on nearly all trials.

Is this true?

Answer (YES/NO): NO